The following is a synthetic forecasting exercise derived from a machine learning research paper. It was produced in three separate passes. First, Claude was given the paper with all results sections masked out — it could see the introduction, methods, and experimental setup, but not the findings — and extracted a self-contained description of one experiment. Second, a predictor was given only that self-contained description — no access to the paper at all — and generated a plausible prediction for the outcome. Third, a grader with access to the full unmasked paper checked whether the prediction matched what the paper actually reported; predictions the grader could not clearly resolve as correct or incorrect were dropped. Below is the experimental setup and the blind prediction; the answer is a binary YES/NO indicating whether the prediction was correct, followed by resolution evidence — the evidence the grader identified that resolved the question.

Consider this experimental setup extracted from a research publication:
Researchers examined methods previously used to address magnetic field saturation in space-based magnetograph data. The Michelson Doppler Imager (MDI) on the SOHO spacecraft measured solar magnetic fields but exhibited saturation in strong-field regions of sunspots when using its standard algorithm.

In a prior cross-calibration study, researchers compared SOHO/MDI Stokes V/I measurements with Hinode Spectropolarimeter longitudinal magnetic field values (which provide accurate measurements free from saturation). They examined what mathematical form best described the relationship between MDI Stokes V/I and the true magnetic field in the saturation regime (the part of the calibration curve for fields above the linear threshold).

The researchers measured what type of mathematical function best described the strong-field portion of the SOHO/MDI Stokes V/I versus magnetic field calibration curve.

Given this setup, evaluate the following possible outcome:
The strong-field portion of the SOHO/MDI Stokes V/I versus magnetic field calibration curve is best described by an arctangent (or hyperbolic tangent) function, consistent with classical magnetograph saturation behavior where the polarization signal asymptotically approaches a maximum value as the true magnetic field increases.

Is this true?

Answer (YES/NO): NO